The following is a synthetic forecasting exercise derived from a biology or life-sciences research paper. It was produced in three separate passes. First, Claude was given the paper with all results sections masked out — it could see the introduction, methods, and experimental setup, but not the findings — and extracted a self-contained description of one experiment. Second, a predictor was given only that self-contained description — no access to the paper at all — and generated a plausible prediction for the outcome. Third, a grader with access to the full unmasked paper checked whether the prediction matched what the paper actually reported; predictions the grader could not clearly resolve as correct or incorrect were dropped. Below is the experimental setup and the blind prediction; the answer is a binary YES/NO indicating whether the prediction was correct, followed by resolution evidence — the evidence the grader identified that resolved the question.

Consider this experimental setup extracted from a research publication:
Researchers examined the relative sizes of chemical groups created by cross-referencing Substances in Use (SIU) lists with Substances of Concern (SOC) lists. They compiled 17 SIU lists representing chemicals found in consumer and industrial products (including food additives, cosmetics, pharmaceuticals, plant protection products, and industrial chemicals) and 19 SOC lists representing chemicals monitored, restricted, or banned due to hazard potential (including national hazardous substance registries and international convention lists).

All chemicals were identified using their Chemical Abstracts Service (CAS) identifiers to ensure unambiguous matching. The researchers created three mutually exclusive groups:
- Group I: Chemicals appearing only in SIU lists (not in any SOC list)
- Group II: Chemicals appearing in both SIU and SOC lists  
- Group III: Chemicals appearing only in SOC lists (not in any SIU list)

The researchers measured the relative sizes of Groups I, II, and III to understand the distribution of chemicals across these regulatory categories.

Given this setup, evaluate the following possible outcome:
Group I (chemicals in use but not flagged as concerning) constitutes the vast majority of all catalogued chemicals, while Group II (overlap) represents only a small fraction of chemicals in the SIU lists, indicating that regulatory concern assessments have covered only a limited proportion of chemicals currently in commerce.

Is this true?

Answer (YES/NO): YES